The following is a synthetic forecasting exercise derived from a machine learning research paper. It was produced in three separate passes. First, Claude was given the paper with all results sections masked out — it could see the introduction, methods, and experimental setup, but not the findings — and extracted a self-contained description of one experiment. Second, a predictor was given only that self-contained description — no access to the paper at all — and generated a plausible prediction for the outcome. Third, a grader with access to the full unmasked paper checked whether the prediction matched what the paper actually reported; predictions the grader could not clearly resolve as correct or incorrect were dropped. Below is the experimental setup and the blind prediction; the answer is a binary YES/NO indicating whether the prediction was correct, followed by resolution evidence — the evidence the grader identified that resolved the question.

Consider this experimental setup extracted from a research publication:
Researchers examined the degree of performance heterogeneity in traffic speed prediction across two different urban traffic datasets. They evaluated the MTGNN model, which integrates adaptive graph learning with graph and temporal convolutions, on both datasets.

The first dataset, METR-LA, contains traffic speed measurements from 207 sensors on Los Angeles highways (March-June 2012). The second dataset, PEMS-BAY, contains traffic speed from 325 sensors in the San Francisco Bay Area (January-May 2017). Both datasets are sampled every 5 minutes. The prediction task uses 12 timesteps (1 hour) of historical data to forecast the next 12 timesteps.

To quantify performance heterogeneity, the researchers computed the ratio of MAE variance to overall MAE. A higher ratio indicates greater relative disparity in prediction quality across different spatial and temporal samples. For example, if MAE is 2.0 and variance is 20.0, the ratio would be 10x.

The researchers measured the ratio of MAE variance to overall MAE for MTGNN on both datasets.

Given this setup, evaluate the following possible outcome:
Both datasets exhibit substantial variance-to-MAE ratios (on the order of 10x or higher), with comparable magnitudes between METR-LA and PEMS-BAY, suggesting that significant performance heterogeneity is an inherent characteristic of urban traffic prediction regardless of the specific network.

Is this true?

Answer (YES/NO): NO